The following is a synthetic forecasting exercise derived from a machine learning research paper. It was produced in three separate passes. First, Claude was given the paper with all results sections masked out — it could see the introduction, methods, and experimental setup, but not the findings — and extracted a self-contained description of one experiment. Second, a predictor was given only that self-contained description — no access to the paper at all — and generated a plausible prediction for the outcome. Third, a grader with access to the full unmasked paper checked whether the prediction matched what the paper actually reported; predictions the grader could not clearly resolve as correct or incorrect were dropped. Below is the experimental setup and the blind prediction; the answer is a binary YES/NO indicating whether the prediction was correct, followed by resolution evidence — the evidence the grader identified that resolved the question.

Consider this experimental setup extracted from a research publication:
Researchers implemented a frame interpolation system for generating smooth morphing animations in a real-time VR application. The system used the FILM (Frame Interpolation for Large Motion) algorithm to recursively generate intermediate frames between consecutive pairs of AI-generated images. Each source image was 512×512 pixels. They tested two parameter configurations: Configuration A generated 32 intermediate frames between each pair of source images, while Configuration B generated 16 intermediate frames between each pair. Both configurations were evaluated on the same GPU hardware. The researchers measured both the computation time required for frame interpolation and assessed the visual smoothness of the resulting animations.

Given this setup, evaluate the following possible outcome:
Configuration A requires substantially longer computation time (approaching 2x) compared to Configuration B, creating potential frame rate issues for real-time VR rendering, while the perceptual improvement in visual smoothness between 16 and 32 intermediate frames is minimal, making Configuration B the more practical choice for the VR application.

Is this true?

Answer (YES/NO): NO